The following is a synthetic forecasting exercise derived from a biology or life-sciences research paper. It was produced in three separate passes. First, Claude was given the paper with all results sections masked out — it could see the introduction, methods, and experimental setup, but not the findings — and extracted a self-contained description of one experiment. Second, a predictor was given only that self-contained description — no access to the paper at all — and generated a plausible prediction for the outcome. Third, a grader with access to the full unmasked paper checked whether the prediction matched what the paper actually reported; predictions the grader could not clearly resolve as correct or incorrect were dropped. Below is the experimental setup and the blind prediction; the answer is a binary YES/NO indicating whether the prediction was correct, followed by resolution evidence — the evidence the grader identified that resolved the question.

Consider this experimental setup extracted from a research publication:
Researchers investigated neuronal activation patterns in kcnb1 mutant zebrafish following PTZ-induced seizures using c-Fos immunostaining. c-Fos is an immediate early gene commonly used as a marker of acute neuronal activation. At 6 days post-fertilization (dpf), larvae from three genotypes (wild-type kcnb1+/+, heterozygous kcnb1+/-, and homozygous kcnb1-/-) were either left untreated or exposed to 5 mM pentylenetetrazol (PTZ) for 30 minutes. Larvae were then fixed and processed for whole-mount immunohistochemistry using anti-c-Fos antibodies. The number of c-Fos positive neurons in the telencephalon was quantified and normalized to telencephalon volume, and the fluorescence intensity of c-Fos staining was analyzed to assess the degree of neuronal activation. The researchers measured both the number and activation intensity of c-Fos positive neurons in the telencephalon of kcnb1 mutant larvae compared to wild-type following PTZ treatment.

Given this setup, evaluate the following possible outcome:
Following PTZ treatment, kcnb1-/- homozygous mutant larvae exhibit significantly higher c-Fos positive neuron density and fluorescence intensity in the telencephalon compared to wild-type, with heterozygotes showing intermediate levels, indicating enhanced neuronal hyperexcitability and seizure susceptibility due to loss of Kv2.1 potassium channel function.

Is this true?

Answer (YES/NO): NO